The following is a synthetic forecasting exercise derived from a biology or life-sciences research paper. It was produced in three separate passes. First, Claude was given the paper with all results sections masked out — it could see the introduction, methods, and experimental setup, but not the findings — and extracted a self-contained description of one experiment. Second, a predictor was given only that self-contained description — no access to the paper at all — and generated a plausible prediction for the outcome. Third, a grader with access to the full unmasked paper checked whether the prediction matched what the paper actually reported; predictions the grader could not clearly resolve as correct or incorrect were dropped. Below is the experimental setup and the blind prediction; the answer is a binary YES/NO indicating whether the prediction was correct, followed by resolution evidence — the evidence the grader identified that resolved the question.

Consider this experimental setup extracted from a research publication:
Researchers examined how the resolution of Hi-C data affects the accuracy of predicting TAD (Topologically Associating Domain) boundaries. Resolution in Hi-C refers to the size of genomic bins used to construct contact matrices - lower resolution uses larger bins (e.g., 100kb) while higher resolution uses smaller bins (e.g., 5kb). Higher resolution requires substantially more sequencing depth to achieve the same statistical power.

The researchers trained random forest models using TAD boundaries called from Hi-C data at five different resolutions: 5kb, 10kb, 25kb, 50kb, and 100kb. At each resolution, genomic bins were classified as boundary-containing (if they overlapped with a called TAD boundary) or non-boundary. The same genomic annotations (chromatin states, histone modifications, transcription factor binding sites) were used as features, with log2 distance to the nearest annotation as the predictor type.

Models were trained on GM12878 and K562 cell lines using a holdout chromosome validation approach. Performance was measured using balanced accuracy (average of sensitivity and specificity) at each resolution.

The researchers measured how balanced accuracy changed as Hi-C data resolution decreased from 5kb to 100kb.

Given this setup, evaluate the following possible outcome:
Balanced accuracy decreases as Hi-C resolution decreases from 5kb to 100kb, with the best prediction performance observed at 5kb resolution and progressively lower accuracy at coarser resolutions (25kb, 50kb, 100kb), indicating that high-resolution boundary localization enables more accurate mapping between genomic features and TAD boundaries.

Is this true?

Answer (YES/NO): YES